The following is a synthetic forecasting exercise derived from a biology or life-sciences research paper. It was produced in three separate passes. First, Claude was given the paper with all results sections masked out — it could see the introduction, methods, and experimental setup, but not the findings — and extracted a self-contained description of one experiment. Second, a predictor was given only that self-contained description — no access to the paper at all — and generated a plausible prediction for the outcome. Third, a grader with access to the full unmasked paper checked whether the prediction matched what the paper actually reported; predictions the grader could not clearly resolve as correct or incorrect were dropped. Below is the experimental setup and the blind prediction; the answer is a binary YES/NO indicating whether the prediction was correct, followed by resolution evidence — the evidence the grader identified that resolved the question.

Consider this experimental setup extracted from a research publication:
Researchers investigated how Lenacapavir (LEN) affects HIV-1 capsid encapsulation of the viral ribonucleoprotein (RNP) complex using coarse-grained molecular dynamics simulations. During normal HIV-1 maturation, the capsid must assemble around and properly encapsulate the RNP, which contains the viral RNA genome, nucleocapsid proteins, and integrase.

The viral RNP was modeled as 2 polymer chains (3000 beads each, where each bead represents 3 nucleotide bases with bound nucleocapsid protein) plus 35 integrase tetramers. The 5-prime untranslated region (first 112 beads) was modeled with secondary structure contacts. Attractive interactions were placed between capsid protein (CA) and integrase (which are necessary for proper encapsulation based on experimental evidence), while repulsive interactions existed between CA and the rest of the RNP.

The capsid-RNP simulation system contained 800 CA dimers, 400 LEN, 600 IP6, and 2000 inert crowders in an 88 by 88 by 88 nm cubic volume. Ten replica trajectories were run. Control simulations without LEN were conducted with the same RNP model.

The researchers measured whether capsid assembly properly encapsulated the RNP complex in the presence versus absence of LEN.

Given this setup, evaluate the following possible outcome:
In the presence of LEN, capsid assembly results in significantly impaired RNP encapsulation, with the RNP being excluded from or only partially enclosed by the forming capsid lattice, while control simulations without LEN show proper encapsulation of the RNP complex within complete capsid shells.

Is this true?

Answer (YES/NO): NO